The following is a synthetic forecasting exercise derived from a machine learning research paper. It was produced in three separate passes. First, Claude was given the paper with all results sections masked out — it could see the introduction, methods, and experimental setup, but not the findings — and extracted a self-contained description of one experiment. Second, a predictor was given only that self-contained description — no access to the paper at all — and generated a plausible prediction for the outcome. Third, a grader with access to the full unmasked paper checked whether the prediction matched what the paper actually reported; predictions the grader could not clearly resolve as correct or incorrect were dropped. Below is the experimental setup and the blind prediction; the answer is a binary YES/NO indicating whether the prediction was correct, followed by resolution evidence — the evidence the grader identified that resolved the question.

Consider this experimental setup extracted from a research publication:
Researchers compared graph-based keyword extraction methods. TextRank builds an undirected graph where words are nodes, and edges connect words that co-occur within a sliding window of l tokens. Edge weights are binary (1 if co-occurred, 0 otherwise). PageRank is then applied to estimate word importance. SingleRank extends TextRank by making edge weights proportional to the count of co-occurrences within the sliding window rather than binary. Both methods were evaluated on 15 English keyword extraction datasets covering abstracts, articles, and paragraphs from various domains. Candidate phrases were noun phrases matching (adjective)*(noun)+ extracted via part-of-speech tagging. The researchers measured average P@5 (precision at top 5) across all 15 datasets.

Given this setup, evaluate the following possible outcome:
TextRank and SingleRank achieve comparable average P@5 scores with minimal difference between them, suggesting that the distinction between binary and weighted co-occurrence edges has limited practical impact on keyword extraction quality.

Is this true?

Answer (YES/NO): NO